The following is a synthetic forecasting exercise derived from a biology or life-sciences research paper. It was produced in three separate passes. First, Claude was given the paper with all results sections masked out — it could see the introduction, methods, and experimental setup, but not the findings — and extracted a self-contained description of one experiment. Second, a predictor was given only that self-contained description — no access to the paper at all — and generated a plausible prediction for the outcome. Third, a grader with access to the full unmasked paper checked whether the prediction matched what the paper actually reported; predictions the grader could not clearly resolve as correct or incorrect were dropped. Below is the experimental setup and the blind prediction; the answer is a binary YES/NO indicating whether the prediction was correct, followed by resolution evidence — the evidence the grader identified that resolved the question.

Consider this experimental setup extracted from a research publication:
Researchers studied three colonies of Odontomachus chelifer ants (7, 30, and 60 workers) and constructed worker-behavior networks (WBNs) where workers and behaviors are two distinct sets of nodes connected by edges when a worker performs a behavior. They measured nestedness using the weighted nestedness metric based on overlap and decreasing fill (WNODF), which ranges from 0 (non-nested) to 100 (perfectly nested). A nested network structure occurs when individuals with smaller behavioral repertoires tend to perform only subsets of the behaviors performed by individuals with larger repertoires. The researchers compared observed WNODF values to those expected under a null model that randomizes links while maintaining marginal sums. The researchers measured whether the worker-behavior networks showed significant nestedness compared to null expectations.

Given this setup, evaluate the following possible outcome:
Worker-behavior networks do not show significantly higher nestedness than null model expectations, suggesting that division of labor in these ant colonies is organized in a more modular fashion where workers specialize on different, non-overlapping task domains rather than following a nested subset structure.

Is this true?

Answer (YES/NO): YES